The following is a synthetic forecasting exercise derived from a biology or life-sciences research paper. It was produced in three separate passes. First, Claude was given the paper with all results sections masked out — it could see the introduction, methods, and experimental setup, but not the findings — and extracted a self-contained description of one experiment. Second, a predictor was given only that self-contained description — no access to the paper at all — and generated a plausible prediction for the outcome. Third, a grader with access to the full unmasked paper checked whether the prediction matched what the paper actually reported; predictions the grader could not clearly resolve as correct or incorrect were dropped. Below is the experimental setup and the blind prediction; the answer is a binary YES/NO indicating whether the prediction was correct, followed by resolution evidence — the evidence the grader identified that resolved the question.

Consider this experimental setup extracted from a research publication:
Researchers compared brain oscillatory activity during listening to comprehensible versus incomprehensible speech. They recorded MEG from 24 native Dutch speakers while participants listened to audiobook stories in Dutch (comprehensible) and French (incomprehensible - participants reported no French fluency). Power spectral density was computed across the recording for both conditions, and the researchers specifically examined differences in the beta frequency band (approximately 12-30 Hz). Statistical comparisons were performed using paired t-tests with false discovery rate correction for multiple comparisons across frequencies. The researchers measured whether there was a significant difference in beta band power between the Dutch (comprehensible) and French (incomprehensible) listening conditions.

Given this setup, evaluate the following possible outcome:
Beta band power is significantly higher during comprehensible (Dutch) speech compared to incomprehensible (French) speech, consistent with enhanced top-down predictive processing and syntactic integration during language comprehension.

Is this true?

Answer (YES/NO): NO